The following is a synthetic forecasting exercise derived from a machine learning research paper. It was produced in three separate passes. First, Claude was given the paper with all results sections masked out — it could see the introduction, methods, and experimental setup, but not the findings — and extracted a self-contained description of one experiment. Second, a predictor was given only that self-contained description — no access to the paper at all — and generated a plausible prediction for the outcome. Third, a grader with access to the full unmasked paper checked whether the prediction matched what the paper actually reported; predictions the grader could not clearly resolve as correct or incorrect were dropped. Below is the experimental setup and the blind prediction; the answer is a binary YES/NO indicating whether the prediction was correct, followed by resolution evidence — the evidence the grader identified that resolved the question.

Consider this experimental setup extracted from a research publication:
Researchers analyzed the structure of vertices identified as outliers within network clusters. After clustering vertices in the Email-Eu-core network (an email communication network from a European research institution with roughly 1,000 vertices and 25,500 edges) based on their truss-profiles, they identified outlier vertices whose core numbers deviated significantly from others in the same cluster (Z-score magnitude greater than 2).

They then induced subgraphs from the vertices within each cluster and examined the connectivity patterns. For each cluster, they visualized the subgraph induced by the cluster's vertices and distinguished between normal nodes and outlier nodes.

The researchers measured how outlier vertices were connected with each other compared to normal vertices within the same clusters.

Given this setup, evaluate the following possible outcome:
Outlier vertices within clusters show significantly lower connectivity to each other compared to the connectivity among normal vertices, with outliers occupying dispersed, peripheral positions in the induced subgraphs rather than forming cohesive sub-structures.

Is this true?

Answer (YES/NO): YES